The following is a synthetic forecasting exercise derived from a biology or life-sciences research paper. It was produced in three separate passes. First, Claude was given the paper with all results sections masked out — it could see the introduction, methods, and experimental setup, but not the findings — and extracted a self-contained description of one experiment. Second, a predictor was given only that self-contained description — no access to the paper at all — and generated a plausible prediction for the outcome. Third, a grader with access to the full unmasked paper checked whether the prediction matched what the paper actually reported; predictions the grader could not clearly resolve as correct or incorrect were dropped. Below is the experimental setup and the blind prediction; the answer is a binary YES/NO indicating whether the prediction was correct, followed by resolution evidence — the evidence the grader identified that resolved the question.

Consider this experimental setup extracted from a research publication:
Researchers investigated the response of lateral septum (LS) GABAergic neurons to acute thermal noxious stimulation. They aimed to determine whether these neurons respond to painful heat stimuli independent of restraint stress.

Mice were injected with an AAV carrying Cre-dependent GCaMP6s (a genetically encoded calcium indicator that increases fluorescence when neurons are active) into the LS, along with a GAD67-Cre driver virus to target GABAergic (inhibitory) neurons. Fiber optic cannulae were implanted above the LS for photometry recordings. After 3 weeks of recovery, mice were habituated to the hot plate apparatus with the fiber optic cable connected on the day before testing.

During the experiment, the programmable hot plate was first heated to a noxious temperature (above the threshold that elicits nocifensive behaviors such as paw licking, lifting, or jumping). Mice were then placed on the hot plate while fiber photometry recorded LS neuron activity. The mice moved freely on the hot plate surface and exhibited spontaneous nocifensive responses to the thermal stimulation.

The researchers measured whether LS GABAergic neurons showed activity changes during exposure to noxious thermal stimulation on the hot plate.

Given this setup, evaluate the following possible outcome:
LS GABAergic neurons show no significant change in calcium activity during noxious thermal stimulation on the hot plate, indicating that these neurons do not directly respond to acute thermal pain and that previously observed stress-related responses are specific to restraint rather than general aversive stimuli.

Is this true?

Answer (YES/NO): YES